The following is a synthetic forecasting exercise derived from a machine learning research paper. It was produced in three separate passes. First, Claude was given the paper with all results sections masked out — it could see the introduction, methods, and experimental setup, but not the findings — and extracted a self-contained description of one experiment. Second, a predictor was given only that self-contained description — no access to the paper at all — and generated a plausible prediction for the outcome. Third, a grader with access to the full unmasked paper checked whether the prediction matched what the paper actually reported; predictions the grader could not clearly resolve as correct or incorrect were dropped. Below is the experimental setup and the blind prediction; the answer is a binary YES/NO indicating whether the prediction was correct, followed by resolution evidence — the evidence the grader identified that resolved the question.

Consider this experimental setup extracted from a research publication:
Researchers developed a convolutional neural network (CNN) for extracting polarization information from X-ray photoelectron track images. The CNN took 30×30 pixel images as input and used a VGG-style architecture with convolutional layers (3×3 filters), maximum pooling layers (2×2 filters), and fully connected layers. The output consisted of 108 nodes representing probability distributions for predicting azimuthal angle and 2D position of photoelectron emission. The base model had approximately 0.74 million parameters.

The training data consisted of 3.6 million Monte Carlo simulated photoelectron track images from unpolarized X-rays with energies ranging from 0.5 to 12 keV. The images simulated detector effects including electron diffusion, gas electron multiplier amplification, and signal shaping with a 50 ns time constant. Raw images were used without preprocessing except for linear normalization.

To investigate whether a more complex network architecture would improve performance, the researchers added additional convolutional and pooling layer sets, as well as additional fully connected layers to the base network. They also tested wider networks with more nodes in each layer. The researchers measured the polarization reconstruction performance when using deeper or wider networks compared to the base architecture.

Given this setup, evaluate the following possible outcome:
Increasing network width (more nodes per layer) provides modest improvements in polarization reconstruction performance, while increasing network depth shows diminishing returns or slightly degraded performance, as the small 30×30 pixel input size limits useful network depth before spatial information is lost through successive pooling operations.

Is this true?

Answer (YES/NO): NO